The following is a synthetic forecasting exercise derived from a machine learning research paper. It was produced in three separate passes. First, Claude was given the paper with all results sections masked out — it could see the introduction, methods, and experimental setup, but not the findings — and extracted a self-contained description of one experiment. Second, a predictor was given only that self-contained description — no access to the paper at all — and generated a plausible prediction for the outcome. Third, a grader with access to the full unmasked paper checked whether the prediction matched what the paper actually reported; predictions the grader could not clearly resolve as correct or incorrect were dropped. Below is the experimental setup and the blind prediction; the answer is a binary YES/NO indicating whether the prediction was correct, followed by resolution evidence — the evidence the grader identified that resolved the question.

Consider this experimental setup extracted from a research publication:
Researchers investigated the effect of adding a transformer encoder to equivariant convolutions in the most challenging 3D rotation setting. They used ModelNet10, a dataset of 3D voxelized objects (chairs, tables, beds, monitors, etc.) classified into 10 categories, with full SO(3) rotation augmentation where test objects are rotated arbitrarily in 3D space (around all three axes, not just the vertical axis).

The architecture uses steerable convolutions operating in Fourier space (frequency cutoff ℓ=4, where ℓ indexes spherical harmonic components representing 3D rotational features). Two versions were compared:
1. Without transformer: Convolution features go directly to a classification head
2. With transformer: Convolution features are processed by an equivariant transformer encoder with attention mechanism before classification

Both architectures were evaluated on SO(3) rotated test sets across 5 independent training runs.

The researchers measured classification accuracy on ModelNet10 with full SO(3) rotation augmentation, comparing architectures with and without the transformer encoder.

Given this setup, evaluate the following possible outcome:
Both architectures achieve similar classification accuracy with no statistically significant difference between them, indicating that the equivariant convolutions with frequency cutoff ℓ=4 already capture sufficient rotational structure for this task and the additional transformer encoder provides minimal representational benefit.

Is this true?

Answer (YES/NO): NO